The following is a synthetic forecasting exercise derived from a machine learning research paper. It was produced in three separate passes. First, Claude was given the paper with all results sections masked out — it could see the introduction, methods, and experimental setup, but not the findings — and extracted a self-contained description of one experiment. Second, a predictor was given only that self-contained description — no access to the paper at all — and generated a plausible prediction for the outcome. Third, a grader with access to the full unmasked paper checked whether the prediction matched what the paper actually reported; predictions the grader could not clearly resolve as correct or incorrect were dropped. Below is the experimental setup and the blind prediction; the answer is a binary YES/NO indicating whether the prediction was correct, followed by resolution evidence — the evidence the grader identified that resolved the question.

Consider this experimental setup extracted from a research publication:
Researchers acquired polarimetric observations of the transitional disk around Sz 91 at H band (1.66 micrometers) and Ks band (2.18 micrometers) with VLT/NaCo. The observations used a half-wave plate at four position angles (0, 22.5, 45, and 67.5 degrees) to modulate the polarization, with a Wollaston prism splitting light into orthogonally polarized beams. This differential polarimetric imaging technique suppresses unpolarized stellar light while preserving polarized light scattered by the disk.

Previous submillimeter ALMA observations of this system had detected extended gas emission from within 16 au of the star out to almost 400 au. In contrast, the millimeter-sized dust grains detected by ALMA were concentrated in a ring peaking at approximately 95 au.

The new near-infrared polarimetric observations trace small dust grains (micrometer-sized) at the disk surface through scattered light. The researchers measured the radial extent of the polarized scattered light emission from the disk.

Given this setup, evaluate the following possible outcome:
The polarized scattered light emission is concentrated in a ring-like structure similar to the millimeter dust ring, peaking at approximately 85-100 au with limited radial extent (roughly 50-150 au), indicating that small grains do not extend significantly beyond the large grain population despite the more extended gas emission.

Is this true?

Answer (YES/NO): NO